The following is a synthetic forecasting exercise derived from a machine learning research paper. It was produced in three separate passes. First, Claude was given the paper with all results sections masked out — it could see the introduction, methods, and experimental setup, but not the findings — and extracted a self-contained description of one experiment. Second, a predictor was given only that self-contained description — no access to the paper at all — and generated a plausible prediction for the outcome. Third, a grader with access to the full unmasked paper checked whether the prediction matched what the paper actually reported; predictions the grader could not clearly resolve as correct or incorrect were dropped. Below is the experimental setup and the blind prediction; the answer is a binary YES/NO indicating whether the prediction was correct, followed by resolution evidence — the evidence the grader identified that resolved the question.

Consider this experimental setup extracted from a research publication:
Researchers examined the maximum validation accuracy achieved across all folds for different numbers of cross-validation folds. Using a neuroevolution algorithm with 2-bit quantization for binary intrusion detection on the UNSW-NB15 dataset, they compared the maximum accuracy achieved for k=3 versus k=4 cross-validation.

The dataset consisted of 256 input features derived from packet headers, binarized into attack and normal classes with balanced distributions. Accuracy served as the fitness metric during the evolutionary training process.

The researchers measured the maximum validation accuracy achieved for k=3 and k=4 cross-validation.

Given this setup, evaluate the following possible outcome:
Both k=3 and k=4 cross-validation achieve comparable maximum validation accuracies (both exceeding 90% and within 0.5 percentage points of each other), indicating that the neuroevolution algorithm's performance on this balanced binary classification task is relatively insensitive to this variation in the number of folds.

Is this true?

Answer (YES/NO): NO